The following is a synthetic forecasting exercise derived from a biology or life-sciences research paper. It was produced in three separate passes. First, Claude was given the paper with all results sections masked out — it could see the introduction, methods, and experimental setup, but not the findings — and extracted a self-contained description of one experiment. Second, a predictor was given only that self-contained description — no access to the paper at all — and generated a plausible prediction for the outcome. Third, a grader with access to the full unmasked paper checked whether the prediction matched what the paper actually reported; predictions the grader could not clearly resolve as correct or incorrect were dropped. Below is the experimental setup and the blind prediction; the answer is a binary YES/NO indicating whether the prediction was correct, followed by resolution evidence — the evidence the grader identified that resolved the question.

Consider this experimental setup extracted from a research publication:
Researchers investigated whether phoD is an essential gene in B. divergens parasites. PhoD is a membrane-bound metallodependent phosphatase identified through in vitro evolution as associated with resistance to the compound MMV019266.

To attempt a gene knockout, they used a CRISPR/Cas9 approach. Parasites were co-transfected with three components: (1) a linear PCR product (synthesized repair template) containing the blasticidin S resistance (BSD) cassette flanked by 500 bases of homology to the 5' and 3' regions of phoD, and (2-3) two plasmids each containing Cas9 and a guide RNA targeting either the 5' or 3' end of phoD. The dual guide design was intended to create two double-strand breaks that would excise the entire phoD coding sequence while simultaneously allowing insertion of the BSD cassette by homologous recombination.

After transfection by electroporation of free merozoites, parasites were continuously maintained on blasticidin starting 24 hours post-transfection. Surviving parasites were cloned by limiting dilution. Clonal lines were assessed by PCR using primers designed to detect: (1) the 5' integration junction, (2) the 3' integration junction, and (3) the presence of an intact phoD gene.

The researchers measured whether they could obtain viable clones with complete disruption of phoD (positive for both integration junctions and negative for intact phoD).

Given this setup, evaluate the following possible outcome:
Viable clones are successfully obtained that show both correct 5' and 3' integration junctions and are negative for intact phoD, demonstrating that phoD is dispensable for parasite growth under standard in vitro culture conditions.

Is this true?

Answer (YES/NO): NO